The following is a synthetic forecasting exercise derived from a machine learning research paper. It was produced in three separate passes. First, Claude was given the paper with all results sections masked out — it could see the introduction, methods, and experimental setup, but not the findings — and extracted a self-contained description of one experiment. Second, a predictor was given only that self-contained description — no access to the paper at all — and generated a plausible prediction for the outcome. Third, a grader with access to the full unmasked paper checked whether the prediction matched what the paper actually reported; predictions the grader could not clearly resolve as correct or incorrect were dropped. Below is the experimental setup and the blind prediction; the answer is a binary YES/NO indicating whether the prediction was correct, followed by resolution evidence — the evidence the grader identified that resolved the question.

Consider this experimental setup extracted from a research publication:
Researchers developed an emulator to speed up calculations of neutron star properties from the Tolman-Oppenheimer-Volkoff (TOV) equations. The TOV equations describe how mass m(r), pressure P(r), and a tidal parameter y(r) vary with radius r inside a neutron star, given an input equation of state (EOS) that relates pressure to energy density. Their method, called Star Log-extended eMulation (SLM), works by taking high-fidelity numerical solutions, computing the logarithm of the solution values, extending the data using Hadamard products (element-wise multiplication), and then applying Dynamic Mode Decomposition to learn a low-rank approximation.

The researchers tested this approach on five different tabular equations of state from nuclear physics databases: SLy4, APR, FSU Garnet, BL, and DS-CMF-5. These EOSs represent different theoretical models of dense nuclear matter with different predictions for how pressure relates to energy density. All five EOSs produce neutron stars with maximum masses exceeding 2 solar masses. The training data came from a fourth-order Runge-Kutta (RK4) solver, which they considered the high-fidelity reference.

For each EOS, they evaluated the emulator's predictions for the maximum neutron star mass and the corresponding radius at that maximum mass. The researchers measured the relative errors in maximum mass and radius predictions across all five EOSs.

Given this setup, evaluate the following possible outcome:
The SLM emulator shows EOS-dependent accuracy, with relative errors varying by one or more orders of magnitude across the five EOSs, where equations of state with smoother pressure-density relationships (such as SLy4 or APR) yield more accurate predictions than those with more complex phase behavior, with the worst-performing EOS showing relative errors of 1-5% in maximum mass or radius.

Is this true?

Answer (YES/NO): YES